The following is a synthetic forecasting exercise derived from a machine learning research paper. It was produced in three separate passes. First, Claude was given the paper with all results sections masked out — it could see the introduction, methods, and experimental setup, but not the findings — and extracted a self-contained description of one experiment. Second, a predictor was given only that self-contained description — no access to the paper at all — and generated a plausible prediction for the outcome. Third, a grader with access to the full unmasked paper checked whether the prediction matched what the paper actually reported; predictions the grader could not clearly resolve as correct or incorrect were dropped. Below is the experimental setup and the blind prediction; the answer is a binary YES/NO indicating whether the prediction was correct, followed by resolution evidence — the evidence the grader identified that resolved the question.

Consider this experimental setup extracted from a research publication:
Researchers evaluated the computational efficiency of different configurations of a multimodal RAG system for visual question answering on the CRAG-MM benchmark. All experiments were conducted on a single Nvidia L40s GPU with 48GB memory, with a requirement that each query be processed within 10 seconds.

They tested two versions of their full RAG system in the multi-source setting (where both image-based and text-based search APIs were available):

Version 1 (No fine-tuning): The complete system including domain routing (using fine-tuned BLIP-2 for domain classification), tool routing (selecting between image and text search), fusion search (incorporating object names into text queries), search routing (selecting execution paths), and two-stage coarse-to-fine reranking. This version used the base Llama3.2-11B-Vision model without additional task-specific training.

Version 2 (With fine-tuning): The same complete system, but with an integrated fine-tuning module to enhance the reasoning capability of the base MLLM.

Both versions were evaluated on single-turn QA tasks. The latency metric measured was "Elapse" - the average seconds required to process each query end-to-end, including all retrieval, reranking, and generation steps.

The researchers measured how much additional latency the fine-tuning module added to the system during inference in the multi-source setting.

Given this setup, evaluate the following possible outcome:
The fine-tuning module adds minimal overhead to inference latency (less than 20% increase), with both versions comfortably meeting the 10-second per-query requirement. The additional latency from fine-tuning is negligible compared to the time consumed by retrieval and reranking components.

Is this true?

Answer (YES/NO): NO